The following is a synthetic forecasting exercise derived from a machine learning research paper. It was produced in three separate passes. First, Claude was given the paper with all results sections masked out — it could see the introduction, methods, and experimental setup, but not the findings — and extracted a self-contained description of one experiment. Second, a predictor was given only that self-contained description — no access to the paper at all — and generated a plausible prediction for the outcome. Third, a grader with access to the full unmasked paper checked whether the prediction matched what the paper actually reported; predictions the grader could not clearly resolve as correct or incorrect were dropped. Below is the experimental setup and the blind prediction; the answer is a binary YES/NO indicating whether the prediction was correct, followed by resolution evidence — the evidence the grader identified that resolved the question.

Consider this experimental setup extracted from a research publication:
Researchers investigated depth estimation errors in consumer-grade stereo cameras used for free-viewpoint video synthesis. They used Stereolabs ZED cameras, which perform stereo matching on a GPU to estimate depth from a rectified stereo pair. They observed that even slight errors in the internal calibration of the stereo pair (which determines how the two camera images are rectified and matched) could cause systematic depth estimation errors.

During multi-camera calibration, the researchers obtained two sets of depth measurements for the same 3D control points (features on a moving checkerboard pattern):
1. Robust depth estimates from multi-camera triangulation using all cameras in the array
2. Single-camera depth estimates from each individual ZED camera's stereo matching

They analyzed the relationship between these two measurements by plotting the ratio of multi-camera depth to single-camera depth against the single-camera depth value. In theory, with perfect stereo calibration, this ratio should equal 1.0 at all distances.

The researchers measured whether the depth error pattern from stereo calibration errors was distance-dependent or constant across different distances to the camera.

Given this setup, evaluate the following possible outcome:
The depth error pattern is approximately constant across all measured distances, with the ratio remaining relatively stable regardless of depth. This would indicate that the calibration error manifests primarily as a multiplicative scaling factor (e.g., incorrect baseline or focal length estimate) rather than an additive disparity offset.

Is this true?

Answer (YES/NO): NO